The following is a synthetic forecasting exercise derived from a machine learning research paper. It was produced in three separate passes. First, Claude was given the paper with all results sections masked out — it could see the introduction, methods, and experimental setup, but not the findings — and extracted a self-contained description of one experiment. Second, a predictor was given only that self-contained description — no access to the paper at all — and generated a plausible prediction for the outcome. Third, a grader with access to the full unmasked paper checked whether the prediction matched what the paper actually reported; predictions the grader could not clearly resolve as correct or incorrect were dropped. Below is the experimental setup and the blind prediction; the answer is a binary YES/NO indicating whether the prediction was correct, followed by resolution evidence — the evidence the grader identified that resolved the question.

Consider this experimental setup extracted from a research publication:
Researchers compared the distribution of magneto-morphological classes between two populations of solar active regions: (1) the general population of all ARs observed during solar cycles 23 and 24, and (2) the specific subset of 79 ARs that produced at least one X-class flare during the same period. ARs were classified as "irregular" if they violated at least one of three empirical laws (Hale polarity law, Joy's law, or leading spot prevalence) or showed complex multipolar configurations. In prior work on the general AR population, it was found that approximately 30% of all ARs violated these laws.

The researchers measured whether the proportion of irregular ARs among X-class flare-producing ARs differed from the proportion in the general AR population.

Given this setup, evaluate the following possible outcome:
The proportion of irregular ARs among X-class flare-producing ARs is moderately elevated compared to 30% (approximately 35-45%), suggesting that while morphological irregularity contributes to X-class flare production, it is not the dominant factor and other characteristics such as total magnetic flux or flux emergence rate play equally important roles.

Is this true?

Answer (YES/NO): NO